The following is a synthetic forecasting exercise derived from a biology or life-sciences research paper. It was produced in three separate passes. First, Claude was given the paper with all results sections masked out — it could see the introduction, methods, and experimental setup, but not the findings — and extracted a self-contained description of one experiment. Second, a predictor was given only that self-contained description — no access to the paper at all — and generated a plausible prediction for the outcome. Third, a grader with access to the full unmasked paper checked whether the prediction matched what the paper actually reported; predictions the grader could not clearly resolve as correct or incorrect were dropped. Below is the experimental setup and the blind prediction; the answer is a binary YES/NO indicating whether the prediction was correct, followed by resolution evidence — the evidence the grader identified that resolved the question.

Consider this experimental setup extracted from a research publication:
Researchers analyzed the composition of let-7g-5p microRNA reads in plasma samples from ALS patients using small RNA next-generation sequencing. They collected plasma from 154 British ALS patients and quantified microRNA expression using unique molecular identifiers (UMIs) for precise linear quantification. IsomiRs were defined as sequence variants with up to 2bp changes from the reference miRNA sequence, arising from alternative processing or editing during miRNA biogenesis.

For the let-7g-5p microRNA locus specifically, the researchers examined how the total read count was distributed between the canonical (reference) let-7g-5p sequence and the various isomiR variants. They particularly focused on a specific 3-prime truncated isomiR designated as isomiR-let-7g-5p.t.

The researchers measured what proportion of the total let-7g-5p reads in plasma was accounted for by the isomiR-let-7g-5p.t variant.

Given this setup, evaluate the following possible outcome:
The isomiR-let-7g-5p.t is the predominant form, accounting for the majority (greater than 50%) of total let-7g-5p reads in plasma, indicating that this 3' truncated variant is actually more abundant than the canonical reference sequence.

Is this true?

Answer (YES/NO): NO